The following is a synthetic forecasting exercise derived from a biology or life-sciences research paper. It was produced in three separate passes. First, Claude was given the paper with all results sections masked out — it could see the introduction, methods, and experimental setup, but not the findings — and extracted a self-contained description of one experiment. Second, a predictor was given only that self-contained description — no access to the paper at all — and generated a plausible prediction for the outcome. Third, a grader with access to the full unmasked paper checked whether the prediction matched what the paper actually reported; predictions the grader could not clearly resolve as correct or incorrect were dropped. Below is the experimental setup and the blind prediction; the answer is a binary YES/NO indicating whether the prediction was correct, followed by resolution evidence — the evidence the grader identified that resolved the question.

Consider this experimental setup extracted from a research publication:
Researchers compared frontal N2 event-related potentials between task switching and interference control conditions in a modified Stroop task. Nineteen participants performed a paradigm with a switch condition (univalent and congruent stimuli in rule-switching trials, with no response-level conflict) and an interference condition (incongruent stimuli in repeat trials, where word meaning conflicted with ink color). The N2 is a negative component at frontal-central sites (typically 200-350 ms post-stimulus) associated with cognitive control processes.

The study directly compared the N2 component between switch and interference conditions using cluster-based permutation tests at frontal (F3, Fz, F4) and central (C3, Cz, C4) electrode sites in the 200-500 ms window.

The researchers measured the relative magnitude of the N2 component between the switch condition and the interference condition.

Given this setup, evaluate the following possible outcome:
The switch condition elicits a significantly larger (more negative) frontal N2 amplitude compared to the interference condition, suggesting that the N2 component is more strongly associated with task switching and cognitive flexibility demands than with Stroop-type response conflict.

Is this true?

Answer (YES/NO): YES